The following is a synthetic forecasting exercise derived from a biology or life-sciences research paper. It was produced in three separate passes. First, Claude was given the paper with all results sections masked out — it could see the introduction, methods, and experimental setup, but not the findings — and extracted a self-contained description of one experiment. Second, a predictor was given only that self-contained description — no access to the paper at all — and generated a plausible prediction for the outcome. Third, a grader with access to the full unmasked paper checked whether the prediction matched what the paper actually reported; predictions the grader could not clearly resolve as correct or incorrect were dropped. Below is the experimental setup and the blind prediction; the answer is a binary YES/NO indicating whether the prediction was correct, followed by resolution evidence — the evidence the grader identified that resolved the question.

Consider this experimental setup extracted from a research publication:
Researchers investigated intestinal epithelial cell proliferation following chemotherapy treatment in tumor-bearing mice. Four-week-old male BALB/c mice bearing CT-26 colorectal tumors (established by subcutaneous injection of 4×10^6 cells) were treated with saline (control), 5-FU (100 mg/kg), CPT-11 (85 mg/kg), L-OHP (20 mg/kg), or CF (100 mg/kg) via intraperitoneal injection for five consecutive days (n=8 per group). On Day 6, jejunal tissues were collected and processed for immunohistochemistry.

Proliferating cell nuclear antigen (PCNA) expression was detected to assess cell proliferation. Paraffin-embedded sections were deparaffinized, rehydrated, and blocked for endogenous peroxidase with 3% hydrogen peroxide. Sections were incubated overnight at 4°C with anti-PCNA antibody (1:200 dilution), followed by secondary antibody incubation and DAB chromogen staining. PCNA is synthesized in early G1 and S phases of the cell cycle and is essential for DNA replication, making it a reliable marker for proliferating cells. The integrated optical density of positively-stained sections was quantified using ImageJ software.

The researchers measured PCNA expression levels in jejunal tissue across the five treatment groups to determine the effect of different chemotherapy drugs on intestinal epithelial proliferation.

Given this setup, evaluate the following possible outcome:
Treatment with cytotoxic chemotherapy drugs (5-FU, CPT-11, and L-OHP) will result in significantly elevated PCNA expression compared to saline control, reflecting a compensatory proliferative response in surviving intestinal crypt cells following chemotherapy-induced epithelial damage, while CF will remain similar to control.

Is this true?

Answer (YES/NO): NO